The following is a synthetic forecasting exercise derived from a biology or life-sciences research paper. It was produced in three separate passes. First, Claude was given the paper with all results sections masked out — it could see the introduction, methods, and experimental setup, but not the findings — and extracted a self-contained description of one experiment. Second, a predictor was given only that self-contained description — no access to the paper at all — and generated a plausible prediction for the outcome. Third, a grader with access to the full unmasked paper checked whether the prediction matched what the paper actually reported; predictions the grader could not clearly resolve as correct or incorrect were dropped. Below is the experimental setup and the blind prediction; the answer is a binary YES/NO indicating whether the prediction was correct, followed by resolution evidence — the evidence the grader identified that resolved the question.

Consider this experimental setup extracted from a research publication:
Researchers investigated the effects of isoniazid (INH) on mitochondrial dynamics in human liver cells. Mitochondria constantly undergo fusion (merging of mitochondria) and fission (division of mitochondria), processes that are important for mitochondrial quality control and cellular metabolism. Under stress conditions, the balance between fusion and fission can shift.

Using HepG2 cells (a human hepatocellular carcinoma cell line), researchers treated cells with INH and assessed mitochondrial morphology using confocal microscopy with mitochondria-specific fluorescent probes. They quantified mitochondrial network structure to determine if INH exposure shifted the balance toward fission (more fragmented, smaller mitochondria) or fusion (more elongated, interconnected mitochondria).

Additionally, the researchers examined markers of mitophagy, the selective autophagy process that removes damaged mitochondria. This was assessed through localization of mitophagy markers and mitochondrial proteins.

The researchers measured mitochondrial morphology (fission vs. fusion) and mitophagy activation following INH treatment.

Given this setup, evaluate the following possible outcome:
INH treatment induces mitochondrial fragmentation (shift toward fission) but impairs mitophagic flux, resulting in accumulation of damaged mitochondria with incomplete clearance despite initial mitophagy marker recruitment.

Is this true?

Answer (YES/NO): NO